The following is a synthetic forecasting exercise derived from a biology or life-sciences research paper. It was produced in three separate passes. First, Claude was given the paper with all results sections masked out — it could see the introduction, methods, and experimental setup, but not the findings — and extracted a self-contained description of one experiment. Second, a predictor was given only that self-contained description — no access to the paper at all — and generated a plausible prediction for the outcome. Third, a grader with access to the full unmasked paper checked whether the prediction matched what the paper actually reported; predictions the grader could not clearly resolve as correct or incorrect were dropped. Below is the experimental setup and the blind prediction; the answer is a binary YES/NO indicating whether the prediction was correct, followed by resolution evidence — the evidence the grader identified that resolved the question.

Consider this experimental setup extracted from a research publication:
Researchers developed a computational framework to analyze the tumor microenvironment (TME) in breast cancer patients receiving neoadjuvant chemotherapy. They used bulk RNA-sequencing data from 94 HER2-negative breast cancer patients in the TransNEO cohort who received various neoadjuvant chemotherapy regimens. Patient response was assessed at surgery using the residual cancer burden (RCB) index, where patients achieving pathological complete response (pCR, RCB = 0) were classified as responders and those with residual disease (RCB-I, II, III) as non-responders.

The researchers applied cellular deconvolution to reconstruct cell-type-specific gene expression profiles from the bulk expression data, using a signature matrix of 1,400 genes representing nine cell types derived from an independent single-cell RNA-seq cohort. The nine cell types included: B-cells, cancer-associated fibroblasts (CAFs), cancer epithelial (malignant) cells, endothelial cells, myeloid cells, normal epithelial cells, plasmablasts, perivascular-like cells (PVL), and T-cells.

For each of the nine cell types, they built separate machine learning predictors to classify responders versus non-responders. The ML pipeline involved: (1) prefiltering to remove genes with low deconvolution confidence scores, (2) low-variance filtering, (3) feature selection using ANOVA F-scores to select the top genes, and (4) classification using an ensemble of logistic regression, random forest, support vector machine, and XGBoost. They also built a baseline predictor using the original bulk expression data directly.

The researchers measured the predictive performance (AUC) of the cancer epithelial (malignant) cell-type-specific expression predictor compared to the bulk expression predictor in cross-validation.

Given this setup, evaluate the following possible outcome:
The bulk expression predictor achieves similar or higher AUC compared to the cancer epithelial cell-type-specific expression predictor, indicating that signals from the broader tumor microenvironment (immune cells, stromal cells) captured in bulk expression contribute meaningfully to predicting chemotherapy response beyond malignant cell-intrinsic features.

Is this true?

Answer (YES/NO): NO